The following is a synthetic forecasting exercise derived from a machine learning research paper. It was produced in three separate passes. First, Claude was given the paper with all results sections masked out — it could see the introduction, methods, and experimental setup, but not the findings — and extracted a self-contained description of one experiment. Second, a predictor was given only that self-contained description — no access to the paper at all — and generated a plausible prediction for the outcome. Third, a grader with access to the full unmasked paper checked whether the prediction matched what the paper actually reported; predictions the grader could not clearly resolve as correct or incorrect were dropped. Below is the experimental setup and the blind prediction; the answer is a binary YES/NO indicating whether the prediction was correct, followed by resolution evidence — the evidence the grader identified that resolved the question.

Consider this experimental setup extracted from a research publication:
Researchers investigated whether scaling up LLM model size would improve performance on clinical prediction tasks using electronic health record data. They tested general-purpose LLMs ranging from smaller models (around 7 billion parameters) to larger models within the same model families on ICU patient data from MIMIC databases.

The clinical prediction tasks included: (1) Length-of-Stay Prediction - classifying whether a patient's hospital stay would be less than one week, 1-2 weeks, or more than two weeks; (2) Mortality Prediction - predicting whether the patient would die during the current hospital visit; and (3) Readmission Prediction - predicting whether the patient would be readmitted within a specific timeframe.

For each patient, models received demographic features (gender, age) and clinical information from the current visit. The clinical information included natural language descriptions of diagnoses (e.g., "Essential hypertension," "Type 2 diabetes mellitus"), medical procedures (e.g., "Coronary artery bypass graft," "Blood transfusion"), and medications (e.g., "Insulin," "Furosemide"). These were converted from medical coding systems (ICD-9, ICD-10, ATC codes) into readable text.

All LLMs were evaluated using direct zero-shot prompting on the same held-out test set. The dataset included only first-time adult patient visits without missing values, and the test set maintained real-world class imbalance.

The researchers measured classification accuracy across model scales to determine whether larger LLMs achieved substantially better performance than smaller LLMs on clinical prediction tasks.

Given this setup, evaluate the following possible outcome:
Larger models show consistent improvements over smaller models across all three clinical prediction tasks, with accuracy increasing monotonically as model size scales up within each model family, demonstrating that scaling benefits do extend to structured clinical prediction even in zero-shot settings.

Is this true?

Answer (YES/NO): NO